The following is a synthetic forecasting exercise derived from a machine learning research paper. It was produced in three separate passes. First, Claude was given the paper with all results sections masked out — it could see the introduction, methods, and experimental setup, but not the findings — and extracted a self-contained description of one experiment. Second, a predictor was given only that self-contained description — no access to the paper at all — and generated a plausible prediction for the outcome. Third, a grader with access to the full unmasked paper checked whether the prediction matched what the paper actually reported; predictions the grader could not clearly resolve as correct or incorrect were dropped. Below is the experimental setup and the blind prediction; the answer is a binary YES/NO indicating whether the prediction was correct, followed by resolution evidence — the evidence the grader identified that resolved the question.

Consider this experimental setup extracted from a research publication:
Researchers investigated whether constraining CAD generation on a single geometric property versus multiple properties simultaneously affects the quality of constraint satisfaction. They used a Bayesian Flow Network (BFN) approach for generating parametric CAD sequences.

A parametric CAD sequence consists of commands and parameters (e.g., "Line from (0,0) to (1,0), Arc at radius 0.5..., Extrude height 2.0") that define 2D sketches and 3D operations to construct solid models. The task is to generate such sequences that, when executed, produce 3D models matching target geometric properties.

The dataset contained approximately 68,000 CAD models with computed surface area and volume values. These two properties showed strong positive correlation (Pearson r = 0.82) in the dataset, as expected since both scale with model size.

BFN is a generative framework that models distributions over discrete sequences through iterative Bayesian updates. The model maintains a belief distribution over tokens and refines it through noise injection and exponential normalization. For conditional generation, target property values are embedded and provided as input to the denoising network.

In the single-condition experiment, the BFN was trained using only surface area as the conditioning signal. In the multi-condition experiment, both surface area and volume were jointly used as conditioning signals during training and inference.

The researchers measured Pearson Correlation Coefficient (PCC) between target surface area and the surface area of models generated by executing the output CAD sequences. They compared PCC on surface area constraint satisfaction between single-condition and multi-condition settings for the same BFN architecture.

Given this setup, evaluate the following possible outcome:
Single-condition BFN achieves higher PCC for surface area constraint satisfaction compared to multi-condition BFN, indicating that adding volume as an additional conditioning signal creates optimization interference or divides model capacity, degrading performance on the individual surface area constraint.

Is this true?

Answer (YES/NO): NO